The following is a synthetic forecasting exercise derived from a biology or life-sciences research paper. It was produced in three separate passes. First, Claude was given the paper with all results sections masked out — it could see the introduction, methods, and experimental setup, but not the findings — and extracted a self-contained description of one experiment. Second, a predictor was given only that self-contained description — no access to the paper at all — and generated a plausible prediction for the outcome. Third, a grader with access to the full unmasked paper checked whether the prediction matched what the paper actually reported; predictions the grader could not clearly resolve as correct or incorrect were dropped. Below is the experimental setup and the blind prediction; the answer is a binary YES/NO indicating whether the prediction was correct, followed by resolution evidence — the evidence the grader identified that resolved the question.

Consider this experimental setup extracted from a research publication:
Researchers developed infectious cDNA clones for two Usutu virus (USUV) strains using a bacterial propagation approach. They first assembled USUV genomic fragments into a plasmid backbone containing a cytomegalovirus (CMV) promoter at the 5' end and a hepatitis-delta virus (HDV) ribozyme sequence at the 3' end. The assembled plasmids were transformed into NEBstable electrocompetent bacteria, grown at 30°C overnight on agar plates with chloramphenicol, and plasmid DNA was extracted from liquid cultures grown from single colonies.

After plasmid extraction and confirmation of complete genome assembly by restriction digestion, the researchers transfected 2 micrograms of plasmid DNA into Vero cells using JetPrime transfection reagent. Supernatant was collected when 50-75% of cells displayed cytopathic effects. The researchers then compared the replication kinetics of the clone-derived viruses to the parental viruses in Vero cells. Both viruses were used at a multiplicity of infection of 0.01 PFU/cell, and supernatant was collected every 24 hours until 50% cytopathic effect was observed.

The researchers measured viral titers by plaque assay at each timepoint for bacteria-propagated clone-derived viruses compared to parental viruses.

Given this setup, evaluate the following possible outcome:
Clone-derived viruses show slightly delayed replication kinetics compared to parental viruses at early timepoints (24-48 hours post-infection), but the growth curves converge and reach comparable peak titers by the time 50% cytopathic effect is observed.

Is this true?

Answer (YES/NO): NO